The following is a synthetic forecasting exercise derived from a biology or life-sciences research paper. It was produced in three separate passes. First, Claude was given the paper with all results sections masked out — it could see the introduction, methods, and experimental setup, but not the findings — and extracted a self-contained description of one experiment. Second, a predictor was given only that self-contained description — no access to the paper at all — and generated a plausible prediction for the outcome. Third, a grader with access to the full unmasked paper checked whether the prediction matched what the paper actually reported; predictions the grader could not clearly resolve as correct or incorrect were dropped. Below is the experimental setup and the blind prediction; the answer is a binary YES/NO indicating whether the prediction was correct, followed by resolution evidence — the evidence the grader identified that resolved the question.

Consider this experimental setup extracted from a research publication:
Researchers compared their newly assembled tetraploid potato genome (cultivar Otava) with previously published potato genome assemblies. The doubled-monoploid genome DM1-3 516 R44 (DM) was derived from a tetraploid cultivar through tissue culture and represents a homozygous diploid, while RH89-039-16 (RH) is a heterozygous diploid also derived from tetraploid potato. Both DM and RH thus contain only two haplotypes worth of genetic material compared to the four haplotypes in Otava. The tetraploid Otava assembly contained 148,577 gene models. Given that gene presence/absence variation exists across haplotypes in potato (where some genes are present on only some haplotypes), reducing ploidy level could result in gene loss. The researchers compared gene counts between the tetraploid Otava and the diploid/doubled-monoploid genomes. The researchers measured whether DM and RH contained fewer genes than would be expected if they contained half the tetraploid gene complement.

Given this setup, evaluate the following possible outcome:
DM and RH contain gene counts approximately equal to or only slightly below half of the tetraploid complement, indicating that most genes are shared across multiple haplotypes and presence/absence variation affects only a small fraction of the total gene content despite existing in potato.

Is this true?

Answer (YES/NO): NO